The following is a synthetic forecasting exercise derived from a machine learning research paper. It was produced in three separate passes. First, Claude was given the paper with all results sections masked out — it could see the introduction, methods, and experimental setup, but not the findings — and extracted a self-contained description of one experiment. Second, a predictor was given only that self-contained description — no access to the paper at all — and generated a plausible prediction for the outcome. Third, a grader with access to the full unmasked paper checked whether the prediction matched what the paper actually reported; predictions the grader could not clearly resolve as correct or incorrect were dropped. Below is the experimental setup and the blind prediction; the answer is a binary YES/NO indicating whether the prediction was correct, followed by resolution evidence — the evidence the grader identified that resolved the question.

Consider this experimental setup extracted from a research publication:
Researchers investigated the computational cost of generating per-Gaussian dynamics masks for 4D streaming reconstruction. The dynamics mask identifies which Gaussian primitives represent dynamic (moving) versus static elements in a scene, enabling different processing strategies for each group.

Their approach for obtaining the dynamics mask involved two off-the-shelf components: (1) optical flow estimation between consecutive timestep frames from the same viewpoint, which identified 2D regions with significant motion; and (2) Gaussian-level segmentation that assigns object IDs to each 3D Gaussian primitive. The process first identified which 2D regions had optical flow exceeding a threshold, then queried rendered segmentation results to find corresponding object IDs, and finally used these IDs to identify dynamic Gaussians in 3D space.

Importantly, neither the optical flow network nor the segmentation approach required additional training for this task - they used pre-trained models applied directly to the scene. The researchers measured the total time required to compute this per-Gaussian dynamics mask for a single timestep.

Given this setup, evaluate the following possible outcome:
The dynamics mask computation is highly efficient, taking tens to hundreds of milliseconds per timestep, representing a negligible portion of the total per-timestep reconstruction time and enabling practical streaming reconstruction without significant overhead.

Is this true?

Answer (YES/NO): YES